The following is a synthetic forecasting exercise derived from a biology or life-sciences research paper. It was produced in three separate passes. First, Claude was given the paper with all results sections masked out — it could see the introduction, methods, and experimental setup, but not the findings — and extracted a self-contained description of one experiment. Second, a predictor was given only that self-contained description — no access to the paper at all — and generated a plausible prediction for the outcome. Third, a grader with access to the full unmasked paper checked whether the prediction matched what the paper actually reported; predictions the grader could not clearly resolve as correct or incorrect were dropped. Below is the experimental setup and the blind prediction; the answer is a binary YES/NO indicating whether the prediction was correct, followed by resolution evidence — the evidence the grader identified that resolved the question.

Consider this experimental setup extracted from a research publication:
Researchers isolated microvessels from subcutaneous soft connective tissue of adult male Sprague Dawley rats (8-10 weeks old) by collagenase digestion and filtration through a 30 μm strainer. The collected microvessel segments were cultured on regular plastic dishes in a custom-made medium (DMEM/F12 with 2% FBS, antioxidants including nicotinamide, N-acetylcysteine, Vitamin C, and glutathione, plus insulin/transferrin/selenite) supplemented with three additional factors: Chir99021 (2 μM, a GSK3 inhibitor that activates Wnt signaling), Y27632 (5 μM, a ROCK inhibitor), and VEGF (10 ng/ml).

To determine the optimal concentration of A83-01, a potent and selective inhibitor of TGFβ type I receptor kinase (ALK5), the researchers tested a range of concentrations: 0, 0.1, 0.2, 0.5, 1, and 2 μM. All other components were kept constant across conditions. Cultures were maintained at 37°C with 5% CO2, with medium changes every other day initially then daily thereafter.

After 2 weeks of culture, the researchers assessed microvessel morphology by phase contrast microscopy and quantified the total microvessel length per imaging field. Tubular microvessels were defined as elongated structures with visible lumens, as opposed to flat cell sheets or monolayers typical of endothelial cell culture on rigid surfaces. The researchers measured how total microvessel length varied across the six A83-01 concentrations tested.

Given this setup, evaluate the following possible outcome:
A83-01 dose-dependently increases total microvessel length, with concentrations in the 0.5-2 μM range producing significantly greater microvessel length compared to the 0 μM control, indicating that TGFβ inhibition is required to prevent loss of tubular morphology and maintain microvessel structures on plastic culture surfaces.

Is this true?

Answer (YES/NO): NO